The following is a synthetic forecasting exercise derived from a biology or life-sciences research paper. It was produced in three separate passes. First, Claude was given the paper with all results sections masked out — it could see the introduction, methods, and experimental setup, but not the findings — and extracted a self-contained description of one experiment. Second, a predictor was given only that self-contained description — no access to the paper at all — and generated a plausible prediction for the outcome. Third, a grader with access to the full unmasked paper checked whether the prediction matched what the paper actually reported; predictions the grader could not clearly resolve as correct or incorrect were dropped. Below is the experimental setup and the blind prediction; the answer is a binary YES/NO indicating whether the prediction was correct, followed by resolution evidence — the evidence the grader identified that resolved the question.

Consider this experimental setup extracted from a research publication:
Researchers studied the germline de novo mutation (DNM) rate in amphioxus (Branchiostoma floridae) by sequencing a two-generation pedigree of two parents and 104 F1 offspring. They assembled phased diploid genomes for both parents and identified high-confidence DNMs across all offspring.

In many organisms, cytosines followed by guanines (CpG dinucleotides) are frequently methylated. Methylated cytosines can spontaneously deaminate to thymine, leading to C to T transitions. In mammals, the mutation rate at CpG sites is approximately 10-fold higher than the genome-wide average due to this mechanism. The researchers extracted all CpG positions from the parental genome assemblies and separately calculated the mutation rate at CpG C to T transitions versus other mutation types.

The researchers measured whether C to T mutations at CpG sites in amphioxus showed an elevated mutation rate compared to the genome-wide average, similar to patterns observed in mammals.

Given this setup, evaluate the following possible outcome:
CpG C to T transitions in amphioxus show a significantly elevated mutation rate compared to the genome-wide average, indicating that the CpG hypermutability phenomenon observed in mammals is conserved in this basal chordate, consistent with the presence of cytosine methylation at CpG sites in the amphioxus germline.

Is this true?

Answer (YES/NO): NO